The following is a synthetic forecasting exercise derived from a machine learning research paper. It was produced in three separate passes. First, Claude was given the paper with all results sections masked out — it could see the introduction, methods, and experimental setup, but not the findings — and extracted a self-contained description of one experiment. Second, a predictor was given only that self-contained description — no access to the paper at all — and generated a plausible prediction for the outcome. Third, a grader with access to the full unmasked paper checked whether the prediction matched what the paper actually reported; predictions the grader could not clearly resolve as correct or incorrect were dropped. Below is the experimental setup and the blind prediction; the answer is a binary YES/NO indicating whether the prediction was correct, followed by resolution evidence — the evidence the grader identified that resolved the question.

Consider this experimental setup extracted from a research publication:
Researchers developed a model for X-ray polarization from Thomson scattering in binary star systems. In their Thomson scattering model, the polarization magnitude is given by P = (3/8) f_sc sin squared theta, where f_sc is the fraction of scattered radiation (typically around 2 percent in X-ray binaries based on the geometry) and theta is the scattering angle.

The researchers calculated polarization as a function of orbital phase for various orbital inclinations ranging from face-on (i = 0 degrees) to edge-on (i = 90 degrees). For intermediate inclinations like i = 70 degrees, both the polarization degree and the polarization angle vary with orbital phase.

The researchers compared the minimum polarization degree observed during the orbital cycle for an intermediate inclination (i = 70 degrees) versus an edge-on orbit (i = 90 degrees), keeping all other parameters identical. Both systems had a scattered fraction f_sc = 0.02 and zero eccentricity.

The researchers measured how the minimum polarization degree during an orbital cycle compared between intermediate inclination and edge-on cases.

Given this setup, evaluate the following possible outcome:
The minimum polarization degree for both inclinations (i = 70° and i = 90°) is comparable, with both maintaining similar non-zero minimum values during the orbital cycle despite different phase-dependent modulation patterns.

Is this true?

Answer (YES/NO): NO